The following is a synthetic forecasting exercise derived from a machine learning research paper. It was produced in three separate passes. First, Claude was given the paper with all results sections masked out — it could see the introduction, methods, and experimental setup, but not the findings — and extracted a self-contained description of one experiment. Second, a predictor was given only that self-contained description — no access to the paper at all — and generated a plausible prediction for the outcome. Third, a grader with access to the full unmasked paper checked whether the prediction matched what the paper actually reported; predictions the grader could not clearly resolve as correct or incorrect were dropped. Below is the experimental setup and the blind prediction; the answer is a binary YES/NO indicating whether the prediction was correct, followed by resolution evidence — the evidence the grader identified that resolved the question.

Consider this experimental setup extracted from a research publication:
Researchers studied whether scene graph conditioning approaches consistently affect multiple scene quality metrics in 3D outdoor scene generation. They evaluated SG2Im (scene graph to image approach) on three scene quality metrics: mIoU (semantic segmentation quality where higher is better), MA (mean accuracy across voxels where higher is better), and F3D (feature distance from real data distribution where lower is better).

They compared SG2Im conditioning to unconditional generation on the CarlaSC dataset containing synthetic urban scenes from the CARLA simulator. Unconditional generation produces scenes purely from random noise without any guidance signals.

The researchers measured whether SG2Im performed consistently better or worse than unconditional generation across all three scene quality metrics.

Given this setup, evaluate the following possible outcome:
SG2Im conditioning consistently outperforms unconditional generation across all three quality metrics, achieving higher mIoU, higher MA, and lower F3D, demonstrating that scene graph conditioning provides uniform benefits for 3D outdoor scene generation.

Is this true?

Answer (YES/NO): NO